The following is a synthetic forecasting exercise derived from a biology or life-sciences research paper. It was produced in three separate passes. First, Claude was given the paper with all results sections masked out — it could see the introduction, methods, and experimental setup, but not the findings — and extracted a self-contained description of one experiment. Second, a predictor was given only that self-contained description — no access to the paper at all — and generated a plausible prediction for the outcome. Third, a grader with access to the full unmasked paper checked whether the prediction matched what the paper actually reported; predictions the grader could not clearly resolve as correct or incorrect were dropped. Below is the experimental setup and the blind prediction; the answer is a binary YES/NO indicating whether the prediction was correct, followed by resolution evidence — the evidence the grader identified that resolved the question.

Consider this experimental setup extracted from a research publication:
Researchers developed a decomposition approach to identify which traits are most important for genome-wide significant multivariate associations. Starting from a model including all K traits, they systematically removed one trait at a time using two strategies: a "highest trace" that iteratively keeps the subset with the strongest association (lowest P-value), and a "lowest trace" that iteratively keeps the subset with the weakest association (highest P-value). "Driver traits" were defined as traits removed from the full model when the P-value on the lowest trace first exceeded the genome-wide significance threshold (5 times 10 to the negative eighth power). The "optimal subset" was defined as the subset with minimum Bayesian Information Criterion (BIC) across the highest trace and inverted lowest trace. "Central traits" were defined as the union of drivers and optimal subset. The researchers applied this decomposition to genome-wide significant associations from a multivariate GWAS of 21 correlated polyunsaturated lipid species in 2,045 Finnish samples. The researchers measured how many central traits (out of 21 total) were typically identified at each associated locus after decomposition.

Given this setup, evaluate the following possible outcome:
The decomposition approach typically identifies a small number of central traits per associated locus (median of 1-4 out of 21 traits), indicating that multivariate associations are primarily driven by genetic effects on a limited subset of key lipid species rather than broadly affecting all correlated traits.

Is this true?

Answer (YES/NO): NO